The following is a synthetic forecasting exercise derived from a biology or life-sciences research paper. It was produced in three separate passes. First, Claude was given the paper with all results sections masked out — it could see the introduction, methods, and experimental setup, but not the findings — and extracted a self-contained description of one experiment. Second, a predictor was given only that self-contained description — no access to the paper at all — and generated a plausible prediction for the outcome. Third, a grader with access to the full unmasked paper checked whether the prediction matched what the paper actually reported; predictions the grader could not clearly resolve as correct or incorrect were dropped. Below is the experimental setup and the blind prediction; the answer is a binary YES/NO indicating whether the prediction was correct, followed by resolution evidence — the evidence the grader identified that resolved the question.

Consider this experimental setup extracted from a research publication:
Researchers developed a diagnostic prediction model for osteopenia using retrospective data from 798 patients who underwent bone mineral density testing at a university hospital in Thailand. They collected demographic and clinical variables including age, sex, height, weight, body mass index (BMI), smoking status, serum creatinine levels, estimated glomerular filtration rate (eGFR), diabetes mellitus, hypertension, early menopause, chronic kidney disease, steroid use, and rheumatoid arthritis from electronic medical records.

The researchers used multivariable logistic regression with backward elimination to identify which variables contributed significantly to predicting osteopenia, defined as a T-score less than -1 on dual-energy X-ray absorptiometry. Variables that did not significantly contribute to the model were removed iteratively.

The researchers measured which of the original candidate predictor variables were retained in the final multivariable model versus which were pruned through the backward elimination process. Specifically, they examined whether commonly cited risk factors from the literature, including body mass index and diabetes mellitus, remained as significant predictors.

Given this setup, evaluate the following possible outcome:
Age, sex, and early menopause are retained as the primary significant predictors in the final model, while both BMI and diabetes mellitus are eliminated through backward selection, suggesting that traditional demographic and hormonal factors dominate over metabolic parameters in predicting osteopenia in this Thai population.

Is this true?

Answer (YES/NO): NO